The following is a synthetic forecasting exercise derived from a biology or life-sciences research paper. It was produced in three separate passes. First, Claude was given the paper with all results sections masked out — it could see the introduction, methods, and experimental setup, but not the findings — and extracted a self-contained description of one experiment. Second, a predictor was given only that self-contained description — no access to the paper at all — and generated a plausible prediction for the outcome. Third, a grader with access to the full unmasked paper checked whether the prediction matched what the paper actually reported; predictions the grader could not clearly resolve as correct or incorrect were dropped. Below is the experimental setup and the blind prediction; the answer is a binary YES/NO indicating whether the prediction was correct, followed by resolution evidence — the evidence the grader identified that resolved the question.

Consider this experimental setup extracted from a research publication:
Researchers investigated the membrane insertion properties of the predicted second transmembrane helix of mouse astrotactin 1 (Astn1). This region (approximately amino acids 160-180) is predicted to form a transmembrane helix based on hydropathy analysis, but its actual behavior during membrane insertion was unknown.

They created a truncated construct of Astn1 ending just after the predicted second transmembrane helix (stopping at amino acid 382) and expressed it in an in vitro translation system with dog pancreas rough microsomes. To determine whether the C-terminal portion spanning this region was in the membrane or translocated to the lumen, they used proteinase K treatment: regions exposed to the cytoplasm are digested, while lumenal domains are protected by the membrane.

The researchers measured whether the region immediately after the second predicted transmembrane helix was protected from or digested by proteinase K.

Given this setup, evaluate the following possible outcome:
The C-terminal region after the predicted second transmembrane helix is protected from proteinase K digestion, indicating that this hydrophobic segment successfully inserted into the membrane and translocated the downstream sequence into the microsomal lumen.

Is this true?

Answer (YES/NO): YES